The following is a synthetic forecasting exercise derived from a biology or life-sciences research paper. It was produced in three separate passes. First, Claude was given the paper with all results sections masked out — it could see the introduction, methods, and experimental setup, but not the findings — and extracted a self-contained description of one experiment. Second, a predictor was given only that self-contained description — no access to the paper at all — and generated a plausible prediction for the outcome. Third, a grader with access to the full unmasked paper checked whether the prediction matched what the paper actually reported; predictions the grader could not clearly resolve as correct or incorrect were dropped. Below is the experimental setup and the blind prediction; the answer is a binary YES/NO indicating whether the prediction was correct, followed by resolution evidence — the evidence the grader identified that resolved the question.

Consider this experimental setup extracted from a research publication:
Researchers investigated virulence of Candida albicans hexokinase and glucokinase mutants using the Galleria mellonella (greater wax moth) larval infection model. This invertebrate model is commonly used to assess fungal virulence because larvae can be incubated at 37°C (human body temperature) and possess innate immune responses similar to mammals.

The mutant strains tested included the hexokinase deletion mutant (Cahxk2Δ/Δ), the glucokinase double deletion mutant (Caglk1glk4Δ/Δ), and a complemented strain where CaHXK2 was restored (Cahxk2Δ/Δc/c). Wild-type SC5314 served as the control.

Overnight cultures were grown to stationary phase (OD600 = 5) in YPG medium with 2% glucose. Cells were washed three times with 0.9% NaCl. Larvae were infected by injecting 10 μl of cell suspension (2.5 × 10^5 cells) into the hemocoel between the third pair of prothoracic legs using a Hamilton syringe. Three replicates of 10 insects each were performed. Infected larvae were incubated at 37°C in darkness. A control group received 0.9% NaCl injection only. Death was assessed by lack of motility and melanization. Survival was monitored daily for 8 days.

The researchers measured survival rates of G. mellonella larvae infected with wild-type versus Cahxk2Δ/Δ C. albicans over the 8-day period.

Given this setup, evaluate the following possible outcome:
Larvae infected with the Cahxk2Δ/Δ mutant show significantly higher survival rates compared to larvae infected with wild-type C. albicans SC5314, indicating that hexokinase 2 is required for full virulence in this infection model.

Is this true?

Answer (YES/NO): YES